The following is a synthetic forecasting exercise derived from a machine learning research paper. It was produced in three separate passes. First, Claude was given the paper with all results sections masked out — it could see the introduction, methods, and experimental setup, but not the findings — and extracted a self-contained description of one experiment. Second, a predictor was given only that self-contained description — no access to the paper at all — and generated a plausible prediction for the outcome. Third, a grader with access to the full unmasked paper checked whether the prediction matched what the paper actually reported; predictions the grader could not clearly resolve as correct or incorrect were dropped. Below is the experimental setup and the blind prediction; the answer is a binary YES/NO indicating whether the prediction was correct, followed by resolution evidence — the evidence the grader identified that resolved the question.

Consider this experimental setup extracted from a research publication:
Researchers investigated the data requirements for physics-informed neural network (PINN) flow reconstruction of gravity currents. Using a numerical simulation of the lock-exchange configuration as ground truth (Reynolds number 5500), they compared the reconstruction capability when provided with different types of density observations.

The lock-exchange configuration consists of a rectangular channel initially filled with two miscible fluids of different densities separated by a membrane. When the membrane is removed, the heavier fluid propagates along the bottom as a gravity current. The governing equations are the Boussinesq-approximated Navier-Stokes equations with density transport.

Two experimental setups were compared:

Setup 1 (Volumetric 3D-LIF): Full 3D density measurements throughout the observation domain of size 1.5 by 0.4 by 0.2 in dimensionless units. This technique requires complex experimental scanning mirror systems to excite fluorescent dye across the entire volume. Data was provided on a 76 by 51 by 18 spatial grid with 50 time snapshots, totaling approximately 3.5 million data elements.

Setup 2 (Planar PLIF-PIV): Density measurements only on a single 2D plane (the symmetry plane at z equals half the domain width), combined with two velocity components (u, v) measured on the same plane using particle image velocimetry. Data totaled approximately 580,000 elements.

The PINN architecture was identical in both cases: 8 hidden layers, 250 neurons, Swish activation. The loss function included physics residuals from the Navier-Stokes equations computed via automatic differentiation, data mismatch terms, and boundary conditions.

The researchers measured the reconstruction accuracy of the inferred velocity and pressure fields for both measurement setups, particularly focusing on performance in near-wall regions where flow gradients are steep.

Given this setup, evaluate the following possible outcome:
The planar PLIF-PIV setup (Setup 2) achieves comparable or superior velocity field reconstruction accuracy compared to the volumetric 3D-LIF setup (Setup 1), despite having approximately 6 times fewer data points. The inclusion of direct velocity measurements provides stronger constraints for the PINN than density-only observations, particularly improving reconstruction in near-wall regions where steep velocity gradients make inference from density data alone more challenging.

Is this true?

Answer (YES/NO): NO